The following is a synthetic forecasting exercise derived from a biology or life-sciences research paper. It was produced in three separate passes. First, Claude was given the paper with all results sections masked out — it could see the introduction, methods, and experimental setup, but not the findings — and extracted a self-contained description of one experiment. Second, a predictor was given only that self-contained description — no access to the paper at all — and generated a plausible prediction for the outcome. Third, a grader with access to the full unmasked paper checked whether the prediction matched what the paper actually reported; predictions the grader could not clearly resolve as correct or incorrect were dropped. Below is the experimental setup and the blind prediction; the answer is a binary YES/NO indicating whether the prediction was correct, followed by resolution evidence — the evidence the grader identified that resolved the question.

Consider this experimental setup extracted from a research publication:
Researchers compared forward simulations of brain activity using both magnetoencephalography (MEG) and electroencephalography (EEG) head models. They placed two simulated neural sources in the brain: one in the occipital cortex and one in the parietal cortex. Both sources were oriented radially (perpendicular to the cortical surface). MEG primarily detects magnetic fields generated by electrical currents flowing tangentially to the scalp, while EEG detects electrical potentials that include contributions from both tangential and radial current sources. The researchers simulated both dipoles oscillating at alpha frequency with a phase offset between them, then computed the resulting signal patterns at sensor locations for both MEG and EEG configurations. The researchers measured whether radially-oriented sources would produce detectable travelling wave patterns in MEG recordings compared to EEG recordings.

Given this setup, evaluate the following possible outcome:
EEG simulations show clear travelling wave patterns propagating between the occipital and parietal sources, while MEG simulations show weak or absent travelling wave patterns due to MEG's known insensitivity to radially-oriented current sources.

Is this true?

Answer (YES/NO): NO